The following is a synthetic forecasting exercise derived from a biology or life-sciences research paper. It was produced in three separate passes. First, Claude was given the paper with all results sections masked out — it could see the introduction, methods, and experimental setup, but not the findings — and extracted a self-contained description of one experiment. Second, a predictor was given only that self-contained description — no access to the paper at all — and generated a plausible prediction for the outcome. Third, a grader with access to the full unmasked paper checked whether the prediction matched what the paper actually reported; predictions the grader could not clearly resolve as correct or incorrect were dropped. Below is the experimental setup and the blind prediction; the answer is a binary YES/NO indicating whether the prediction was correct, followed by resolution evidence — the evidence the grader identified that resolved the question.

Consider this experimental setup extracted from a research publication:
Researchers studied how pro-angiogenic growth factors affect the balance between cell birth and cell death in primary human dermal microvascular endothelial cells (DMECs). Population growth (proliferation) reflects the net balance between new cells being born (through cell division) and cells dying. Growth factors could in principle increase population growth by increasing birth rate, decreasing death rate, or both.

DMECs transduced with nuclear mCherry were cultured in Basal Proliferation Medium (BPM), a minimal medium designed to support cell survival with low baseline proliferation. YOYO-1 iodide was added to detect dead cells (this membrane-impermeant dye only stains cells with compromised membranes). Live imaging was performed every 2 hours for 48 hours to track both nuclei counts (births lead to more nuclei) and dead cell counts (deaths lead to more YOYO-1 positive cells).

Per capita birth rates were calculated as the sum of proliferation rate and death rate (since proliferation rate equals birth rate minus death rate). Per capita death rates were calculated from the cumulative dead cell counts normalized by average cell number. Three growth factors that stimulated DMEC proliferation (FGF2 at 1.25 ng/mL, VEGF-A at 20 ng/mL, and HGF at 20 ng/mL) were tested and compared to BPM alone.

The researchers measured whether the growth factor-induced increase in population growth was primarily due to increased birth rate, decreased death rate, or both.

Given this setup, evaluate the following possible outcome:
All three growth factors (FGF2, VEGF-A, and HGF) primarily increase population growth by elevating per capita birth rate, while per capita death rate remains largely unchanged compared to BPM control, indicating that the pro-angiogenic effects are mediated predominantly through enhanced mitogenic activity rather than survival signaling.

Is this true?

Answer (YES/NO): NO